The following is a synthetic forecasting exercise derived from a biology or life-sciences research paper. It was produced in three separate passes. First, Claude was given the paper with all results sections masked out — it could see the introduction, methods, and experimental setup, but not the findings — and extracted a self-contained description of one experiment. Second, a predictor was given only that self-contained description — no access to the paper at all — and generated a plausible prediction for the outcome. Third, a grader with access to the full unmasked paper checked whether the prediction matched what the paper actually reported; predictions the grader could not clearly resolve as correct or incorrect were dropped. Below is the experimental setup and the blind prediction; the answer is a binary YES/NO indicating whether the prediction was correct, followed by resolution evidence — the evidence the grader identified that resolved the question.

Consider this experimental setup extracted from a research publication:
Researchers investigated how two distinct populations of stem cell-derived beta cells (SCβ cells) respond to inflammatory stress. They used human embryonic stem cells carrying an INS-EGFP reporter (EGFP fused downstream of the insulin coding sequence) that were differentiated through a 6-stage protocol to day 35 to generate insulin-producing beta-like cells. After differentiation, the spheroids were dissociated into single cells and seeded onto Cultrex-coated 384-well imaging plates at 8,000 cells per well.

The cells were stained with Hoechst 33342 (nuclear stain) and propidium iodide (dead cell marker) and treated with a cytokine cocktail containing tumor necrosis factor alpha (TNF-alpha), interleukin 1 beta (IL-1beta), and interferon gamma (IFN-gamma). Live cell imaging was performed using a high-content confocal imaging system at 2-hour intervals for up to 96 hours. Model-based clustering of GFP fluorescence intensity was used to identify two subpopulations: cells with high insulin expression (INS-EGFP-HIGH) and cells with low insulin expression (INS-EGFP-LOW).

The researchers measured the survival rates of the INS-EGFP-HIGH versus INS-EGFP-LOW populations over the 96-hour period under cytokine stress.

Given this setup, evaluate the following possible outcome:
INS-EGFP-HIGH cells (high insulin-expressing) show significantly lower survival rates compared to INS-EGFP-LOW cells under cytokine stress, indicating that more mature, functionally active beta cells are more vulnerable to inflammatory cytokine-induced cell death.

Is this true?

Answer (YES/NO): YES